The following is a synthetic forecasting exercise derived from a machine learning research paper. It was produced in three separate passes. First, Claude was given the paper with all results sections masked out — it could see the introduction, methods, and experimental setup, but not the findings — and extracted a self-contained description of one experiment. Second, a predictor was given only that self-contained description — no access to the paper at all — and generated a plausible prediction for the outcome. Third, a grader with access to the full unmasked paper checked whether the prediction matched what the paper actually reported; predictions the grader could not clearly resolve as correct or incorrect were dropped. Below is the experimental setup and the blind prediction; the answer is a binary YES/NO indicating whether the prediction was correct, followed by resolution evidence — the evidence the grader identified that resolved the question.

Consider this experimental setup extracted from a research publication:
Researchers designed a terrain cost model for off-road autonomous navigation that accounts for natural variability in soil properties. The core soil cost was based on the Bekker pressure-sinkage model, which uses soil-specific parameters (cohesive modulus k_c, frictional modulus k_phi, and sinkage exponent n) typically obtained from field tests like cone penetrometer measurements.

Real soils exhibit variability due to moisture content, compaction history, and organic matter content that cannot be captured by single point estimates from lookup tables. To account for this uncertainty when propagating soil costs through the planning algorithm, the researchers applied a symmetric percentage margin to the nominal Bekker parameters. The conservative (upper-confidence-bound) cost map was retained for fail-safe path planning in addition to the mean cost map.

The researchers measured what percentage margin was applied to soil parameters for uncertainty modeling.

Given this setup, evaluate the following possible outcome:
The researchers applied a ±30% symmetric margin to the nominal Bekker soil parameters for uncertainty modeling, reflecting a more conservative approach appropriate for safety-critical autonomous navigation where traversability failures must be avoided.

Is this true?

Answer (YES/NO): NO